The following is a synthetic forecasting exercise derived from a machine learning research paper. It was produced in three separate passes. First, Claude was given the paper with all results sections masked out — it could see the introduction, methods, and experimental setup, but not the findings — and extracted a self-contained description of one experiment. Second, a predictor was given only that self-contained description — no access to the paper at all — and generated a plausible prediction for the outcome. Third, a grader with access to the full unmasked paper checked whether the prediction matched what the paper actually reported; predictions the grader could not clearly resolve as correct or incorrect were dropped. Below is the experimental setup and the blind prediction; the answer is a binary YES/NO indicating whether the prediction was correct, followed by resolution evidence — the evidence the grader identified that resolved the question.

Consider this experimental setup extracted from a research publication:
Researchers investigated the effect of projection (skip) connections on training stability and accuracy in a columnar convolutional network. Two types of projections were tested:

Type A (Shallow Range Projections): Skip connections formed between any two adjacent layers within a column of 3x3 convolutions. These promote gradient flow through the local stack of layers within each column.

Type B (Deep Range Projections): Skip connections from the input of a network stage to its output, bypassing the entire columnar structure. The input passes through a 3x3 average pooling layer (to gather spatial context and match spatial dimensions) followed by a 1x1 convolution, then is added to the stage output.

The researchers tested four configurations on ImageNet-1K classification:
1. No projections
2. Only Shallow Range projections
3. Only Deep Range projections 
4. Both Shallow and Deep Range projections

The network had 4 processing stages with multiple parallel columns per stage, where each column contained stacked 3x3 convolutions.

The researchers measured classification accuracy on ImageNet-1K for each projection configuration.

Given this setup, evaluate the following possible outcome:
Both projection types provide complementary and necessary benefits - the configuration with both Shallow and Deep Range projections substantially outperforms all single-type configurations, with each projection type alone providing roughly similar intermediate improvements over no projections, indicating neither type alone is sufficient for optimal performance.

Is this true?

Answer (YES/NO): NO